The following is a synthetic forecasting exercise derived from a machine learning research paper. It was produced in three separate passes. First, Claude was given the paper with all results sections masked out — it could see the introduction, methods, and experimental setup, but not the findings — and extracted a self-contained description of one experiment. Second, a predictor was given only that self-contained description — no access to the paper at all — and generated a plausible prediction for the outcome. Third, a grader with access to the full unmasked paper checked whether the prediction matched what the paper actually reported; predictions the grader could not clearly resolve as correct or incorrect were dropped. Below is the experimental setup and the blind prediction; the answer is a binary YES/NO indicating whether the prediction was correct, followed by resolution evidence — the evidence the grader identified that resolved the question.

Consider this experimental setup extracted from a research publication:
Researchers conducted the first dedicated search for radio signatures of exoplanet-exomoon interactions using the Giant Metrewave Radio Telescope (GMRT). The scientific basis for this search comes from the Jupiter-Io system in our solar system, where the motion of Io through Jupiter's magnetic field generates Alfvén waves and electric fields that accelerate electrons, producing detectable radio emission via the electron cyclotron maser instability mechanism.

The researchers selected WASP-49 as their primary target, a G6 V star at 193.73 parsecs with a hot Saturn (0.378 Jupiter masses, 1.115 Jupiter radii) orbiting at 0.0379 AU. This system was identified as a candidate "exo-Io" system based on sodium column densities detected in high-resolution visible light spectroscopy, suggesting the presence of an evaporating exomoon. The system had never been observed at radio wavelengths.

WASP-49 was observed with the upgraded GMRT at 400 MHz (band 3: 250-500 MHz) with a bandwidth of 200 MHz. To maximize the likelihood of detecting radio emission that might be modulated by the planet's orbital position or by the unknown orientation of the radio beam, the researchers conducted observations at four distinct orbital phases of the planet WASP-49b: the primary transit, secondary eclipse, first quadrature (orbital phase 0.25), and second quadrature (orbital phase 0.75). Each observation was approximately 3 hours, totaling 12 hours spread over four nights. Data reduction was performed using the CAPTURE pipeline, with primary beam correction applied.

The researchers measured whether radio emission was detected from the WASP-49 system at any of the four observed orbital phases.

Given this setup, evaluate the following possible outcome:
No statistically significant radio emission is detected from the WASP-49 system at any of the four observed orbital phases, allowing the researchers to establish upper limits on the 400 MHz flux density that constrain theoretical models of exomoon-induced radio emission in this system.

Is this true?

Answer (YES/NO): YES